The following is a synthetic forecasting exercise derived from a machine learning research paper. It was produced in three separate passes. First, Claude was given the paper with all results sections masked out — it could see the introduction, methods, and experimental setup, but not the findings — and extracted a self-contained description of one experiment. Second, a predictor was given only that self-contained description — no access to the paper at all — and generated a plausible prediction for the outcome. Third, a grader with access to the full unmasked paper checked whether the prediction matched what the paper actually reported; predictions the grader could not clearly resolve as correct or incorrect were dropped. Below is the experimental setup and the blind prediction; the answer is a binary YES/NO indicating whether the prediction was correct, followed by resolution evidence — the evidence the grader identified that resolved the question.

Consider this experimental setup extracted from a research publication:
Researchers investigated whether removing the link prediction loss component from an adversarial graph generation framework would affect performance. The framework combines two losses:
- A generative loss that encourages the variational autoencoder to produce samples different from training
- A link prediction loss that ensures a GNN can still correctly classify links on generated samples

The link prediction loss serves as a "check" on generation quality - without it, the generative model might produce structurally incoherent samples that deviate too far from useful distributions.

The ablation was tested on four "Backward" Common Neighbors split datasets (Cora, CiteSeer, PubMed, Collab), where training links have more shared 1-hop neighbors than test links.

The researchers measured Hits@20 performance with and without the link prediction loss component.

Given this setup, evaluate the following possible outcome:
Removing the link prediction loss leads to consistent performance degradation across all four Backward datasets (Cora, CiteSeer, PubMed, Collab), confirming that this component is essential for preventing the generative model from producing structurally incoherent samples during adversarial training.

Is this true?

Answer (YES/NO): YES